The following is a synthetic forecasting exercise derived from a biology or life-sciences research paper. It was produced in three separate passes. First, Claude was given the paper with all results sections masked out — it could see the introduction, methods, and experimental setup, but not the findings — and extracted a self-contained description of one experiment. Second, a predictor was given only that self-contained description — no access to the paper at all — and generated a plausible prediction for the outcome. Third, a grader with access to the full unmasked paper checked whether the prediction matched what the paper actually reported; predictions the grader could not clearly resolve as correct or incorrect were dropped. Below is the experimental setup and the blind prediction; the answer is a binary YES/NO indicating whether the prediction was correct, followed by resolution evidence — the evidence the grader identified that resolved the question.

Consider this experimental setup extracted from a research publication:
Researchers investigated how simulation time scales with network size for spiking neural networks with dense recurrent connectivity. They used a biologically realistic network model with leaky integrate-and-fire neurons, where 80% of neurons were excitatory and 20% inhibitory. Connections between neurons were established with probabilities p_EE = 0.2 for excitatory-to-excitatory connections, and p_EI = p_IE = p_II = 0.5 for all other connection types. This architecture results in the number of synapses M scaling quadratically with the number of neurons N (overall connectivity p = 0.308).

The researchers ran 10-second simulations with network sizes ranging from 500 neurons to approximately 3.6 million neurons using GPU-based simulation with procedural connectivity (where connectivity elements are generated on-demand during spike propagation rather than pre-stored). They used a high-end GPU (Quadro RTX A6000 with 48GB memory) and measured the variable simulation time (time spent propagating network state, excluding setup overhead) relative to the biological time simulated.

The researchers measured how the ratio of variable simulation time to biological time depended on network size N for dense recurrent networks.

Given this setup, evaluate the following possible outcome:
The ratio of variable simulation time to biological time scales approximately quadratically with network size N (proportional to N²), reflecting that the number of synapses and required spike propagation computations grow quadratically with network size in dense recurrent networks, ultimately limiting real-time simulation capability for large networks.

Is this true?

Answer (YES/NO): YES